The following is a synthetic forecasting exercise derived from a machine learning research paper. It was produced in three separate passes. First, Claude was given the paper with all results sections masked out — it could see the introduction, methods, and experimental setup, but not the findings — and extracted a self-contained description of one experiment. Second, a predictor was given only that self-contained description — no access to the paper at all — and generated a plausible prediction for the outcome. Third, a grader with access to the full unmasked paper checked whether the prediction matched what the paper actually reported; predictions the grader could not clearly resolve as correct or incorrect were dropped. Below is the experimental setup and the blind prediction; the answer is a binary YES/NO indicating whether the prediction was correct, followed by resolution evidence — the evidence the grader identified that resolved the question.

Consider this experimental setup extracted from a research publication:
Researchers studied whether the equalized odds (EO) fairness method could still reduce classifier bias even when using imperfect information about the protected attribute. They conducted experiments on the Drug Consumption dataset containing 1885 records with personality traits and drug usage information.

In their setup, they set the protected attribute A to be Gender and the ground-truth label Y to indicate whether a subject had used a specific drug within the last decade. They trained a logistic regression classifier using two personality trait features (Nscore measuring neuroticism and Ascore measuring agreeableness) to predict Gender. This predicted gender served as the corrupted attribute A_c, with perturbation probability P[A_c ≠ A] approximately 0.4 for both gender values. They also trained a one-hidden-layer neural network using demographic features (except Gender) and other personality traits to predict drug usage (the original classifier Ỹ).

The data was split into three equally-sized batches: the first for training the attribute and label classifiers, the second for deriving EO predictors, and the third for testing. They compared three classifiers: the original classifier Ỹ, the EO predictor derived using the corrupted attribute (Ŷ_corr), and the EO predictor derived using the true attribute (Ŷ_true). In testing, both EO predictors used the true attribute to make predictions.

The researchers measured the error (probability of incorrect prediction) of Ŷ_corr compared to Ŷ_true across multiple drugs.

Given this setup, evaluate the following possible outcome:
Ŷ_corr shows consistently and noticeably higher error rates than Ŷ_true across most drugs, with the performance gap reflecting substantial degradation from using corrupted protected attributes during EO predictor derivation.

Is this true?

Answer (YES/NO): NO